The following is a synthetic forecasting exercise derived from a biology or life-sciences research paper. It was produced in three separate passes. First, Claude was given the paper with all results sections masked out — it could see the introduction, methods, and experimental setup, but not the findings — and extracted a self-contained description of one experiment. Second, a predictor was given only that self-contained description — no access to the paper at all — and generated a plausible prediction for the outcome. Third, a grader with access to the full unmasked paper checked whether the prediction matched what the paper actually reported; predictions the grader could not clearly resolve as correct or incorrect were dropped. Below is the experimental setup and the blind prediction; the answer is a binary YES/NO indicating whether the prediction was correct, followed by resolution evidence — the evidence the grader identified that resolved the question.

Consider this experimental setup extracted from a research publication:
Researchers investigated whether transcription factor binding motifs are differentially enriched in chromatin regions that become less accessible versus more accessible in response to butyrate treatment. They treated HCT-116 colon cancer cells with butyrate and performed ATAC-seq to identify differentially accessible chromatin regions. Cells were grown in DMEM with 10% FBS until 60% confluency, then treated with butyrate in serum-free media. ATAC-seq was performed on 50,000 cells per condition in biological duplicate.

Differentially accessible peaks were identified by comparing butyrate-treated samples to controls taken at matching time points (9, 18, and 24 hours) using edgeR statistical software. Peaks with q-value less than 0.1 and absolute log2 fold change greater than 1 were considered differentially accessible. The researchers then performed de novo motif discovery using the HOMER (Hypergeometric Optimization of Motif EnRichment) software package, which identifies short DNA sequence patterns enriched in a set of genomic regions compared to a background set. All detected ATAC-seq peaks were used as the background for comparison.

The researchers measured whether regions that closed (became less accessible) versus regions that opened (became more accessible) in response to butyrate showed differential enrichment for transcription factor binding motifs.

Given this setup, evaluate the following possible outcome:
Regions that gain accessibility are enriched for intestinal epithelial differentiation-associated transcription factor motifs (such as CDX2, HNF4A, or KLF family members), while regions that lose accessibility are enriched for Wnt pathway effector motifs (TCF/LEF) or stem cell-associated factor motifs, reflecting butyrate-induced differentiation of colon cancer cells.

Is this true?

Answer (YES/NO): NO